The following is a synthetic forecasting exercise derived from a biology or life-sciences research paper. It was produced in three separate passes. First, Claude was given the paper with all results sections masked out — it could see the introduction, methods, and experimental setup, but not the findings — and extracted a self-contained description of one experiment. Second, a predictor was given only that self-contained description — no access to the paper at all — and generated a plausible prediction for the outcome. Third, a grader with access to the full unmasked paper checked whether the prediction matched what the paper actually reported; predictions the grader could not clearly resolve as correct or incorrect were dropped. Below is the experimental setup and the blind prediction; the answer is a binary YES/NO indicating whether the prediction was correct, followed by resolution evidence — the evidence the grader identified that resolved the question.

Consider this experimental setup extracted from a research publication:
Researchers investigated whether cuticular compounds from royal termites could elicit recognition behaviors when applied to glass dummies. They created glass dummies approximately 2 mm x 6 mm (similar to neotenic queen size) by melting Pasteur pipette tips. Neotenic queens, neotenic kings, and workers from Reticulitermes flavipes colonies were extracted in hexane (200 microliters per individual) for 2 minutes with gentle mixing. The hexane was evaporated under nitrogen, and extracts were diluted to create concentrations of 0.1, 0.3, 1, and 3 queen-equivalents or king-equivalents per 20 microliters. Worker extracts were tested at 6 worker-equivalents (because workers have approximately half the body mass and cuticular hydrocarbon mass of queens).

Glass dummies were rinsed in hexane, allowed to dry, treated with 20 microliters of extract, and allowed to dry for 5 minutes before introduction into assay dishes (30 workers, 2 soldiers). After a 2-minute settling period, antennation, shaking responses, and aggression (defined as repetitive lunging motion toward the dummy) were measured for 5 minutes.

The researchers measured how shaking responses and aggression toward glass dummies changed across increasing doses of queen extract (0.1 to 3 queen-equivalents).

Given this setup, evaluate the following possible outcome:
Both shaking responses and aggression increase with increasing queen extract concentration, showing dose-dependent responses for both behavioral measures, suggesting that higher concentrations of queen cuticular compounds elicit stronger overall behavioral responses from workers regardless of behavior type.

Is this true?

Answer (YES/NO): NO